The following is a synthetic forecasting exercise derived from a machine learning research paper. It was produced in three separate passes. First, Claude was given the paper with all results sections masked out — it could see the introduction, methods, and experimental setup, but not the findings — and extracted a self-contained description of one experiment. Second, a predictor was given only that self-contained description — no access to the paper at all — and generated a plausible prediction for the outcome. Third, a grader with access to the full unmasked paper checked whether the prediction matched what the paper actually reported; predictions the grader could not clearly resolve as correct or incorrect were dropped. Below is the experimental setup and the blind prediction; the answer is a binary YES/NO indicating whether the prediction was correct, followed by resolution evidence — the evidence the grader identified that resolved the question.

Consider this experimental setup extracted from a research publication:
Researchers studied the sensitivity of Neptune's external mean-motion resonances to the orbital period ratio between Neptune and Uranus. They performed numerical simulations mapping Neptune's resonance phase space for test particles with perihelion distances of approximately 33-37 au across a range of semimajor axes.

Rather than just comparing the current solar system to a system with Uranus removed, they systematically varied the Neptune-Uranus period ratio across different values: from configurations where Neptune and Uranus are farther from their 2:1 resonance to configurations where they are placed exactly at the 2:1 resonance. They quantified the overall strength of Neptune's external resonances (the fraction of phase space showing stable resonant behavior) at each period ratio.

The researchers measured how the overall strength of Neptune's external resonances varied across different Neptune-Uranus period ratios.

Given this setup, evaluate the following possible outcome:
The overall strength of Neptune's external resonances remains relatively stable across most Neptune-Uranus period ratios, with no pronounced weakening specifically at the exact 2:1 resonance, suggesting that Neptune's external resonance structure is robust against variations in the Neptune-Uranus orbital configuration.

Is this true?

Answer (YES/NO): NO